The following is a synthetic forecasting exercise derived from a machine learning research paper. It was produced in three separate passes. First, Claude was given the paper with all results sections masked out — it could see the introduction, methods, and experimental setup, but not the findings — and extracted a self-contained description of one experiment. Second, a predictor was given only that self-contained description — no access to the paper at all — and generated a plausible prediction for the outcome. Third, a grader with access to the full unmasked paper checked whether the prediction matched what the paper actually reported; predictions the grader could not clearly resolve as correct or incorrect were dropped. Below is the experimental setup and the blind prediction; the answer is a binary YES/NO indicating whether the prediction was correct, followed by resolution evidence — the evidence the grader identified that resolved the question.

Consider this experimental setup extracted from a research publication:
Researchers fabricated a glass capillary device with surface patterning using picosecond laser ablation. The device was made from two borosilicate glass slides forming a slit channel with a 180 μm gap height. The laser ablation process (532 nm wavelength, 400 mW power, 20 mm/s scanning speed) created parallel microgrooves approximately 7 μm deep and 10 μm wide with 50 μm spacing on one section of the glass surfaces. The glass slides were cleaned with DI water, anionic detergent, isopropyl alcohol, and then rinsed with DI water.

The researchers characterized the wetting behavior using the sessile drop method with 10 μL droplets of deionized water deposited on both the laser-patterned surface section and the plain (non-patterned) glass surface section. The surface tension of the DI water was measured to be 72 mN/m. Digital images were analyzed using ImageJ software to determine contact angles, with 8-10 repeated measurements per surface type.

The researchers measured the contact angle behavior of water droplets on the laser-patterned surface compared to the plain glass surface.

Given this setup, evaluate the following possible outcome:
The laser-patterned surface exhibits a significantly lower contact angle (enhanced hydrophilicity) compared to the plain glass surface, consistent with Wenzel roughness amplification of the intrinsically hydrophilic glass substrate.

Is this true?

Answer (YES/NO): YES